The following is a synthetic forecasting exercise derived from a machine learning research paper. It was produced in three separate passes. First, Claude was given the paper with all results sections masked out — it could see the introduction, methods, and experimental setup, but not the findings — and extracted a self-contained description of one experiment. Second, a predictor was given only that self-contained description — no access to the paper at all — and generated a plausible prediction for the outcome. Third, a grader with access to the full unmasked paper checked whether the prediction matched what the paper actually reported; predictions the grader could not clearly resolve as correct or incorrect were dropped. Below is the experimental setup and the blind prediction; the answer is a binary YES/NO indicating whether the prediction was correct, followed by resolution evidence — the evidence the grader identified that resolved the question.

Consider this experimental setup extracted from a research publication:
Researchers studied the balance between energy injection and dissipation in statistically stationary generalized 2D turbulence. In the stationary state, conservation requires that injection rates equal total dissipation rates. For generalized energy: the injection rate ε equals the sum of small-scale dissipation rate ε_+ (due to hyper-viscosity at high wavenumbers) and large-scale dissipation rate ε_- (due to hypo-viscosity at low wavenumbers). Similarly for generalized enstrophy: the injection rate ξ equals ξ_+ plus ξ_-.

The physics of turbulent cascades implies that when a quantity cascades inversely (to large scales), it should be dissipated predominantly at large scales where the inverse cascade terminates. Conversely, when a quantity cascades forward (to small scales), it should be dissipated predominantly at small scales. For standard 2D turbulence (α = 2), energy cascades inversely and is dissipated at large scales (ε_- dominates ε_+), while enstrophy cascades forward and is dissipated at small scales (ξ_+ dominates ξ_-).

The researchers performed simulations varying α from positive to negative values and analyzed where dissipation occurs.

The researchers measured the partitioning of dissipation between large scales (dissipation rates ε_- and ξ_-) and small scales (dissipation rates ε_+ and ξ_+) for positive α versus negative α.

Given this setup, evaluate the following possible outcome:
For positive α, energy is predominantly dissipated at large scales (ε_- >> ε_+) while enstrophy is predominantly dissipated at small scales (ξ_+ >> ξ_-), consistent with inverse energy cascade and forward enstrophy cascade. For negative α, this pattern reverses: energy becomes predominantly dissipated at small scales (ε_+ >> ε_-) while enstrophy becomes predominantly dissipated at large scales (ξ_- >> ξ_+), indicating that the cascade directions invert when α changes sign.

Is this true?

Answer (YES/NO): YES